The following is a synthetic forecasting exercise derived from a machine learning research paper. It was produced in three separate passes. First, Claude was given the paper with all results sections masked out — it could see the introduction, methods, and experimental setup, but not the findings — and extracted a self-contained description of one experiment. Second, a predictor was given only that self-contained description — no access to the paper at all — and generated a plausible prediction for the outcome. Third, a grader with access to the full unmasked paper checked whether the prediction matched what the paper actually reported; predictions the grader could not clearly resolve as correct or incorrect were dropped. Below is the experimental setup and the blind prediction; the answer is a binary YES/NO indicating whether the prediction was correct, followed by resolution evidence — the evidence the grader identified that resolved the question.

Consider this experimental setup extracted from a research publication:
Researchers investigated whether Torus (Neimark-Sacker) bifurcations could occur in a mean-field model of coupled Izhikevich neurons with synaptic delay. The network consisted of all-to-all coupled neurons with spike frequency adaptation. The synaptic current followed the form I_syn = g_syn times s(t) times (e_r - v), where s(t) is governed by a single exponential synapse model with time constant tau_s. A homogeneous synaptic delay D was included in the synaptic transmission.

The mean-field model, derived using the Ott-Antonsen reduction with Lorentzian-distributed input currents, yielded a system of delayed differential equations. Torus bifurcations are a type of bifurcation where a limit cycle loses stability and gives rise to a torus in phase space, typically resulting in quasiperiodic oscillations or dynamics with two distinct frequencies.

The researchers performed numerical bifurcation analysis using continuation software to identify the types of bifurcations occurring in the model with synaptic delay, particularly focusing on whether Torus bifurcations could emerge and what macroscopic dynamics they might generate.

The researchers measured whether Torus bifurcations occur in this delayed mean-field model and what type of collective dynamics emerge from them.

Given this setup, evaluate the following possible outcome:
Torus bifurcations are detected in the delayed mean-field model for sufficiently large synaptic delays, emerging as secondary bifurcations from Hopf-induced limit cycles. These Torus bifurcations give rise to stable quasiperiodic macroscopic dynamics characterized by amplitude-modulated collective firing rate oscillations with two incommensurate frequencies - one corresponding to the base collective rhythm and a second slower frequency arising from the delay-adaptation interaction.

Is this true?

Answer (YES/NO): YES